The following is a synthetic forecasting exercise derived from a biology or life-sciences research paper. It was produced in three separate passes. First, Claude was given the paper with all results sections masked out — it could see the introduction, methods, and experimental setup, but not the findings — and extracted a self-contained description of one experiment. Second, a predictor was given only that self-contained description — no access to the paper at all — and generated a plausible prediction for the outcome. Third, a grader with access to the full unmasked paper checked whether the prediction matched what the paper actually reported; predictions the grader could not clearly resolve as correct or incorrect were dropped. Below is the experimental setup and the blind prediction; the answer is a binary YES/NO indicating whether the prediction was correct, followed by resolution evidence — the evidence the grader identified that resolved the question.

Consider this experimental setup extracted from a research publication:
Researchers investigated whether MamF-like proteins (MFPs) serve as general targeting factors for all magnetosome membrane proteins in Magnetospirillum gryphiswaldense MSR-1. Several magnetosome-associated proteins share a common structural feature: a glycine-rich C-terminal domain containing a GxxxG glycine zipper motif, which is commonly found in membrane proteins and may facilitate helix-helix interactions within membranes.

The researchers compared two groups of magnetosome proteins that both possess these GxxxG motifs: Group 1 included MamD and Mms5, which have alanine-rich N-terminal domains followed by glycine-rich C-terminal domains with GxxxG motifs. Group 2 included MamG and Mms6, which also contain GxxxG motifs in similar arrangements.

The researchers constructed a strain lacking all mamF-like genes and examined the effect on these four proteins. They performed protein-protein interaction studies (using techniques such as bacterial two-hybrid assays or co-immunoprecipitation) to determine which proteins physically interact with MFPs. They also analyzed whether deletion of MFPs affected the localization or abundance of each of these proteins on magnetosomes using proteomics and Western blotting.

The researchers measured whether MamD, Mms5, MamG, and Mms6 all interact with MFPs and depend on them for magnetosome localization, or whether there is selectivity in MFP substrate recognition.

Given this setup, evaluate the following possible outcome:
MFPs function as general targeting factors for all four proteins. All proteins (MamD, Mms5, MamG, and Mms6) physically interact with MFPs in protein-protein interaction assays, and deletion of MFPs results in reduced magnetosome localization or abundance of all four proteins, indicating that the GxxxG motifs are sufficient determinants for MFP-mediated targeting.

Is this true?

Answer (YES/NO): NO